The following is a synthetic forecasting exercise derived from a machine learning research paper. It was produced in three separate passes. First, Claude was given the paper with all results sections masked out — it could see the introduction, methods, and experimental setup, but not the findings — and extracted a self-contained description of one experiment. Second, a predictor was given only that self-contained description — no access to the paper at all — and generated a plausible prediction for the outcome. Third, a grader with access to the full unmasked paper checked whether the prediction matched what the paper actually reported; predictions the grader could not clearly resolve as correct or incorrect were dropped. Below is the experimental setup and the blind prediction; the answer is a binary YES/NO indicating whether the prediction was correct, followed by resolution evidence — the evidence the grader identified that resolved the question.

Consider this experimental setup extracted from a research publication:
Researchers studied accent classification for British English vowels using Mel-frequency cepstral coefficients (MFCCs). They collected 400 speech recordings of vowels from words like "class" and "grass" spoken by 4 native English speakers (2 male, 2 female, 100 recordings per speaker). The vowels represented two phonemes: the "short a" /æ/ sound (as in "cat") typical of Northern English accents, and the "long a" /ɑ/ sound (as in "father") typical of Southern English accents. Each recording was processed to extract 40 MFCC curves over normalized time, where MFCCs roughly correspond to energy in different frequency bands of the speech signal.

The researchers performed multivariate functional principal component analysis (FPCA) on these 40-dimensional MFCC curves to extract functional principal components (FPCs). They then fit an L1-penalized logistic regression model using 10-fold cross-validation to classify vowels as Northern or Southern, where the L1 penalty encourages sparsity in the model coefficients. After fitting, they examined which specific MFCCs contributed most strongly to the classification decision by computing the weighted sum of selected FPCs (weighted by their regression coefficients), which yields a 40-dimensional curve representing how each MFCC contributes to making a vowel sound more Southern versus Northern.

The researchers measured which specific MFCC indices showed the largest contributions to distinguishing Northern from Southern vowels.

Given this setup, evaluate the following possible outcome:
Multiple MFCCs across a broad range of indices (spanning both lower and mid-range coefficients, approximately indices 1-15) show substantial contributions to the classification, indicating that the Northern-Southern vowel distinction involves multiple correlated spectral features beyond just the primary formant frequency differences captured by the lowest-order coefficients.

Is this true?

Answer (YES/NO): NO